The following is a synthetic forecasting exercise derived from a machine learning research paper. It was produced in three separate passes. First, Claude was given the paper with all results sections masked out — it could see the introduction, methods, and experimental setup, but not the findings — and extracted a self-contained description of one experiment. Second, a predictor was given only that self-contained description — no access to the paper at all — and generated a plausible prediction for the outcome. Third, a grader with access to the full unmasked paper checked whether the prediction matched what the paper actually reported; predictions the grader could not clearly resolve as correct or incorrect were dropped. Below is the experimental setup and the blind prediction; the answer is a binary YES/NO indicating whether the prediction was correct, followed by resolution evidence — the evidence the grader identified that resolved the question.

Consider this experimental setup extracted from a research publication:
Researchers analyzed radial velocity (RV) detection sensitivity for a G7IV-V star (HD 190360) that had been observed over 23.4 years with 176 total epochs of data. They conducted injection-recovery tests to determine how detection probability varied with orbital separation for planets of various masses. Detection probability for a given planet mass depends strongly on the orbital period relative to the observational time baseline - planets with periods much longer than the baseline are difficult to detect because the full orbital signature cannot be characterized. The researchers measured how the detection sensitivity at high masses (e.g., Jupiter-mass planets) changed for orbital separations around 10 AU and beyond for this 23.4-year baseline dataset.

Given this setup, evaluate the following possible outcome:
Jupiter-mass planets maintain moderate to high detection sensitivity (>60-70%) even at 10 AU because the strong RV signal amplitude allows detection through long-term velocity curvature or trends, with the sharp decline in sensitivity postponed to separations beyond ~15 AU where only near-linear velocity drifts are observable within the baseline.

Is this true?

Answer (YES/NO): NO